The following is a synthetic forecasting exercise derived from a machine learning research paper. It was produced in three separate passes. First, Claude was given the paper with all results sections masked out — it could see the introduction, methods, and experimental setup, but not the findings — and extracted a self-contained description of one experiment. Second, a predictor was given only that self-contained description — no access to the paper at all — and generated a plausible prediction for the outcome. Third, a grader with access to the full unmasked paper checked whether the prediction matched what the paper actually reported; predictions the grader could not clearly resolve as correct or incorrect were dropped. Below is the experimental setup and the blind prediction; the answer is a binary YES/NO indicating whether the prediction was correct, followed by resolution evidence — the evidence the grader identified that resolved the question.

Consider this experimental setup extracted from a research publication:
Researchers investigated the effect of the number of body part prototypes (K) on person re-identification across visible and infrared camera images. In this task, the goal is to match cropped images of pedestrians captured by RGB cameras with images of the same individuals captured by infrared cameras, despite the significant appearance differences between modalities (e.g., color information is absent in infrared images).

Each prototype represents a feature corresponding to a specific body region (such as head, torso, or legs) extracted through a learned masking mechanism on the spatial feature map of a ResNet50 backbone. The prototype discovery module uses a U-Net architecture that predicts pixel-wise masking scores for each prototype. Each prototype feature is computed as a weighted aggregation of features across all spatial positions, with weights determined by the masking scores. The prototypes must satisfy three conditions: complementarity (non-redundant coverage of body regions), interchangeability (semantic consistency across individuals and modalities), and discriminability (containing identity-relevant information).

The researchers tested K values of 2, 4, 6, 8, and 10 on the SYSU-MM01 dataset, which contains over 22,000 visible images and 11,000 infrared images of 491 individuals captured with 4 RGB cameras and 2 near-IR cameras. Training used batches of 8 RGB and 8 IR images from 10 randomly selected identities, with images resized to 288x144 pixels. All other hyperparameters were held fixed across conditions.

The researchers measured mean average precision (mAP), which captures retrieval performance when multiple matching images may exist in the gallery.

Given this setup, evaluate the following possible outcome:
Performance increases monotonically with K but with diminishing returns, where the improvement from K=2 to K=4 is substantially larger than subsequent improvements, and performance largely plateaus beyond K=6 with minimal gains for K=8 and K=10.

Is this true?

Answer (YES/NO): NO